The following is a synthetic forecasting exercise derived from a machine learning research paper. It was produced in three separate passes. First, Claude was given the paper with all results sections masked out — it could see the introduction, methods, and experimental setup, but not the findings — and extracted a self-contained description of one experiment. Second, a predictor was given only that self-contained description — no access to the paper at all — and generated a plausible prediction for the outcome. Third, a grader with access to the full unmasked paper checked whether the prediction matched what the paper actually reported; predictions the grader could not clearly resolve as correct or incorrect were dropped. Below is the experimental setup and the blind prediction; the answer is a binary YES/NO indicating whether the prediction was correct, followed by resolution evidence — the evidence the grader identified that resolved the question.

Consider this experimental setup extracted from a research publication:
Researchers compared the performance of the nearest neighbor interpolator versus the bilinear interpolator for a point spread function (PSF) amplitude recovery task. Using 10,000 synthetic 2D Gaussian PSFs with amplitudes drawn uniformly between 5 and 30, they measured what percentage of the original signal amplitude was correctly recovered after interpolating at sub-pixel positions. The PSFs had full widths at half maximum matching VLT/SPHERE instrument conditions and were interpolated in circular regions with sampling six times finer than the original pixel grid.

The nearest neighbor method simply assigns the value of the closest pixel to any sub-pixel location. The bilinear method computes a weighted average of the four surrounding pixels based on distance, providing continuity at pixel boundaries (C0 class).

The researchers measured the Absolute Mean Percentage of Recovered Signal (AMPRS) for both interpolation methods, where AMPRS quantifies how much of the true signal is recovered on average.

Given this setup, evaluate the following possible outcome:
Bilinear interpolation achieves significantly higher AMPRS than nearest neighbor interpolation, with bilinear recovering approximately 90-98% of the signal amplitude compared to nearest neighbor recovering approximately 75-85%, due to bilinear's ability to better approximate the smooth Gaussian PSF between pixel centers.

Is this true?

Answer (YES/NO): YES